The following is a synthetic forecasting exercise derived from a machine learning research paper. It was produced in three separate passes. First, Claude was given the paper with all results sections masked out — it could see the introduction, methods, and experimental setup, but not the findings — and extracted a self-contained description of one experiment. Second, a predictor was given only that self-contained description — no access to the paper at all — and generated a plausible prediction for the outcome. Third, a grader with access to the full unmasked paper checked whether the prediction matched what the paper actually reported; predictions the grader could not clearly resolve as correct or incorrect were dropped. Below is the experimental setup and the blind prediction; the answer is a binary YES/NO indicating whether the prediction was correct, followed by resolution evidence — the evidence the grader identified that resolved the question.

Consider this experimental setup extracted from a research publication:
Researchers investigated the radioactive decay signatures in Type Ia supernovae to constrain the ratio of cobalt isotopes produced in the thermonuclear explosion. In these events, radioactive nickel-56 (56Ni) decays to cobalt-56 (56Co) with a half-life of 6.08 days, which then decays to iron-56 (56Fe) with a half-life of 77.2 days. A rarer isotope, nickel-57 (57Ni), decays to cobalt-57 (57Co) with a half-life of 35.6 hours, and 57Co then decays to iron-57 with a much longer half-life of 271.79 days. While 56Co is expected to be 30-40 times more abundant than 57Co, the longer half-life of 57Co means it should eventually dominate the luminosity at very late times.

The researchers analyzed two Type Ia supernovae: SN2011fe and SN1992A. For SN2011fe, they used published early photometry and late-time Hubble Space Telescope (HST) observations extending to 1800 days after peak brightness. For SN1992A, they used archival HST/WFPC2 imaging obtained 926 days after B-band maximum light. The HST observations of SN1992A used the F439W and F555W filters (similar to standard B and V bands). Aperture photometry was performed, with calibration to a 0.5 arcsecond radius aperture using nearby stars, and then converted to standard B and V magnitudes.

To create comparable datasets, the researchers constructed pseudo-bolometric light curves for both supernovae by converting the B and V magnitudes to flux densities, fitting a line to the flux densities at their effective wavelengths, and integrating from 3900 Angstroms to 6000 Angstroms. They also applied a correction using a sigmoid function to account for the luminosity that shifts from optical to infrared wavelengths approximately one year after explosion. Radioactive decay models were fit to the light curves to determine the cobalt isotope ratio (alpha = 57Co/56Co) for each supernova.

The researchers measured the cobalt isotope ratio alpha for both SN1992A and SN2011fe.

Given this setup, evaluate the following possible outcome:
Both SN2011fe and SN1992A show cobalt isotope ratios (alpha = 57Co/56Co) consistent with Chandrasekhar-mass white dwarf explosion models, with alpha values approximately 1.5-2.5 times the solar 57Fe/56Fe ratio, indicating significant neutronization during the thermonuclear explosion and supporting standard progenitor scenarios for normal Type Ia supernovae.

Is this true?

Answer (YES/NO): NO